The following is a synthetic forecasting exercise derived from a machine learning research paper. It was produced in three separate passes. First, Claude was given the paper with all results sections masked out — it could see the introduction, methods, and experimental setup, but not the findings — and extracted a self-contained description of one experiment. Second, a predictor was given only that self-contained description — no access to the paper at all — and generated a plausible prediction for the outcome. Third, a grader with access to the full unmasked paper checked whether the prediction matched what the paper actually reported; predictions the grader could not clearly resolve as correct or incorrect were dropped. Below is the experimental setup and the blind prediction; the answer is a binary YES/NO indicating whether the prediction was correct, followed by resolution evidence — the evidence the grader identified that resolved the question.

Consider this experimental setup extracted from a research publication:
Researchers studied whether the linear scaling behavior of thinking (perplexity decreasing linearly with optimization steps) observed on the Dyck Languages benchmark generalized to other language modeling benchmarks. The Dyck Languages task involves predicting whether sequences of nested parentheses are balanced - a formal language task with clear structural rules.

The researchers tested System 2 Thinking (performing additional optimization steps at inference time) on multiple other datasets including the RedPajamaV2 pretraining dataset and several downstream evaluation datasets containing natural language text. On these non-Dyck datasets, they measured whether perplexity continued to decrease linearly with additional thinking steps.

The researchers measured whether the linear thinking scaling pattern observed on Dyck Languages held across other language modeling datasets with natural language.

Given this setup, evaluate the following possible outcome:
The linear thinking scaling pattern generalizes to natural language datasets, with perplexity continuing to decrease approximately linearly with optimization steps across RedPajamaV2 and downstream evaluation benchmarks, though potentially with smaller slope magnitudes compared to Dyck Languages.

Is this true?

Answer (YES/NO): NO